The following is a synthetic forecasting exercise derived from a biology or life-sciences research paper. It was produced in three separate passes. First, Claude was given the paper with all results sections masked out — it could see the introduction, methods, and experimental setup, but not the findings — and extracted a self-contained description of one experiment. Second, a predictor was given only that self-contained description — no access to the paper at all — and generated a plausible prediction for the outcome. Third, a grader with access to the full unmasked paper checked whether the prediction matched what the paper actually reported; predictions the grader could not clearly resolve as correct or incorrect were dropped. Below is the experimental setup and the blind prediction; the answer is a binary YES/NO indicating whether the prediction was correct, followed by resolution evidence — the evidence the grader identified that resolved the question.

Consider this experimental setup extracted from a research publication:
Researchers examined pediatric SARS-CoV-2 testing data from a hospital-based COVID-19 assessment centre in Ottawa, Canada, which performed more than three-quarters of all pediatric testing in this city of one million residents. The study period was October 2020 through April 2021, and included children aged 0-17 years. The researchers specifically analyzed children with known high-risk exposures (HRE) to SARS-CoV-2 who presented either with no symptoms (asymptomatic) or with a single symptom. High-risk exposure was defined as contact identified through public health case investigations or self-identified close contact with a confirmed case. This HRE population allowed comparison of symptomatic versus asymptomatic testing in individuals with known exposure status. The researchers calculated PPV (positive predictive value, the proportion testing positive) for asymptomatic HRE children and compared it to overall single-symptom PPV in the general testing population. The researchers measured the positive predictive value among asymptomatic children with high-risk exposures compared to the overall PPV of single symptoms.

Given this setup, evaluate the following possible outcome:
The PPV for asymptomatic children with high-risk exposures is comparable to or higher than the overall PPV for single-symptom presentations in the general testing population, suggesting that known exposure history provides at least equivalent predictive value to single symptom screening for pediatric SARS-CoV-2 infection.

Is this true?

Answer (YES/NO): YES